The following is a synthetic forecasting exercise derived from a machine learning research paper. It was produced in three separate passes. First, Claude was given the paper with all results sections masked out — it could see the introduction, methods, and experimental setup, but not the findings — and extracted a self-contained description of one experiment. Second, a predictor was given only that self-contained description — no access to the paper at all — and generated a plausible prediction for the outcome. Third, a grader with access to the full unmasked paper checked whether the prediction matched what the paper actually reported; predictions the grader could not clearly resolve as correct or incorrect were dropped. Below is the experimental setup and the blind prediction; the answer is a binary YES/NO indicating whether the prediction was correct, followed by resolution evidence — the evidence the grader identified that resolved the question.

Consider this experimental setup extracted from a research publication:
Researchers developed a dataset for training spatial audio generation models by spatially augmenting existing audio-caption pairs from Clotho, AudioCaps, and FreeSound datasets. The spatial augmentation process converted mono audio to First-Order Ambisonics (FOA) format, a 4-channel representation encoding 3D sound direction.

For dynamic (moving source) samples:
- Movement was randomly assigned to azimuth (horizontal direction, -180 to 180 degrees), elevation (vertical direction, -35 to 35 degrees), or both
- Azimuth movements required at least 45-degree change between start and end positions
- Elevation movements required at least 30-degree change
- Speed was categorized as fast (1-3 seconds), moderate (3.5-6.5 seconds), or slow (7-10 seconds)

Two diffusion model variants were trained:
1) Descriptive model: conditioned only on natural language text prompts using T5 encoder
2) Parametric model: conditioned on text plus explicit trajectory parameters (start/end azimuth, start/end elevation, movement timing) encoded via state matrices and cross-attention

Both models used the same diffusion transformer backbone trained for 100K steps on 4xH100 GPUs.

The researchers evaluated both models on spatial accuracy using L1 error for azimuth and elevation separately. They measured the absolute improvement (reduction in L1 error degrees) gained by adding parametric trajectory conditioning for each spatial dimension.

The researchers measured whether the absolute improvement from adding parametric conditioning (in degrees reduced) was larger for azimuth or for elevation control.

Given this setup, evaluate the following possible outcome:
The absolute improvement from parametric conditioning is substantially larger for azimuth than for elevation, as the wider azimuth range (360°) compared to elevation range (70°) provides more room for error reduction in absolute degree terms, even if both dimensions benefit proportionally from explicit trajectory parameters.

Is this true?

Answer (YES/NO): NO